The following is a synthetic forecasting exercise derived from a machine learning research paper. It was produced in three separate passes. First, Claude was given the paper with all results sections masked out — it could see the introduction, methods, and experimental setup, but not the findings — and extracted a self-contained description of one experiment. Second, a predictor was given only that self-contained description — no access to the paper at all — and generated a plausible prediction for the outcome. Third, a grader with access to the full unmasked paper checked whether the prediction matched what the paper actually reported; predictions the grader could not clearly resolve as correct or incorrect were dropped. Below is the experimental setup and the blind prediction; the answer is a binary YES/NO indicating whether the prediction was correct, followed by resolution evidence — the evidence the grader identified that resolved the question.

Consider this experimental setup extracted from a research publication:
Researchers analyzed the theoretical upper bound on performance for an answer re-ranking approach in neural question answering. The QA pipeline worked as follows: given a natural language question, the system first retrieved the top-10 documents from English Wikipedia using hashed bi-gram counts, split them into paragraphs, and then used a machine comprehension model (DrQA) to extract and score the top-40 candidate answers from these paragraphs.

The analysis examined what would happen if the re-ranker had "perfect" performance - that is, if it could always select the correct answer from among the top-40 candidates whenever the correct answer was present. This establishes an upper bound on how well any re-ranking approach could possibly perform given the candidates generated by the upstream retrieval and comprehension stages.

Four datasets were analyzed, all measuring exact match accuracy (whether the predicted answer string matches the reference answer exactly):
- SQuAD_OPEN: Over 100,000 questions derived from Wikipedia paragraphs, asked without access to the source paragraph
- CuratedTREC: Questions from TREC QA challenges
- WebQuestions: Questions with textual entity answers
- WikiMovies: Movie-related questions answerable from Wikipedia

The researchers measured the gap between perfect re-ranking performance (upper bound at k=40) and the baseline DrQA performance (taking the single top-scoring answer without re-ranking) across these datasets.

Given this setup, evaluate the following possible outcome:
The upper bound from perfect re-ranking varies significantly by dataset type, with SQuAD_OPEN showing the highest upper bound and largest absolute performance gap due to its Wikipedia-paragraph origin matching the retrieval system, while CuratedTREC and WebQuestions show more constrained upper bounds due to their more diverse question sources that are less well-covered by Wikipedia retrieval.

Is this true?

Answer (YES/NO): NO